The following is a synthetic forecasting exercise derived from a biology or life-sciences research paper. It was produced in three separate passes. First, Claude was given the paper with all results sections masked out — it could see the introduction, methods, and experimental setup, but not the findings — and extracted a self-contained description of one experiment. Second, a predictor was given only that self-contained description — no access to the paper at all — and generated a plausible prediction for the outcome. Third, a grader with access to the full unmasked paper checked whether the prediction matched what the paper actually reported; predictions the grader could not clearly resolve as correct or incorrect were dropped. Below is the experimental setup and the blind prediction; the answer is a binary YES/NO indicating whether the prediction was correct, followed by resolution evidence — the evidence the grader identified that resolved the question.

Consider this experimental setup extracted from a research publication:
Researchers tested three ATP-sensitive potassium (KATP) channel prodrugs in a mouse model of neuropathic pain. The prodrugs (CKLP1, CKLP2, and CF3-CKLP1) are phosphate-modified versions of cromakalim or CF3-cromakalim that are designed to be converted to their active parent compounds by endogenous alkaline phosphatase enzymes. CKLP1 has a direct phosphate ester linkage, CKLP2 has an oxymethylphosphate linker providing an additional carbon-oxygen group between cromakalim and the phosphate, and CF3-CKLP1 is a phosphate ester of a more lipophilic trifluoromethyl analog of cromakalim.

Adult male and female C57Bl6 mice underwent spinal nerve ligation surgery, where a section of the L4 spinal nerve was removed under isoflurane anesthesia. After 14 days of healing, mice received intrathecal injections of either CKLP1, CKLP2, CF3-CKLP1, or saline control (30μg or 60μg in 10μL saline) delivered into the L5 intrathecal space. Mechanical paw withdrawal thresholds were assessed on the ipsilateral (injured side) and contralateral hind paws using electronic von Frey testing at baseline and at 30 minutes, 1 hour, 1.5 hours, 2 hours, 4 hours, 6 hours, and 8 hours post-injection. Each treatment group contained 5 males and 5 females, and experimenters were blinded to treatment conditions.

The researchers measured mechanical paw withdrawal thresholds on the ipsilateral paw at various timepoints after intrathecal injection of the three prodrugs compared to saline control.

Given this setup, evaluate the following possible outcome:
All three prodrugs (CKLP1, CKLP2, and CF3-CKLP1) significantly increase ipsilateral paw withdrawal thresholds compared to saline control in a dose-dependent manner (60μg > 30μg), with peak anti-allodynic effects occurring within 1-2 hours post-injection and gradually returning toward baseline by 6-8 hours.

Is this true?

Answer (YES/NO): NO